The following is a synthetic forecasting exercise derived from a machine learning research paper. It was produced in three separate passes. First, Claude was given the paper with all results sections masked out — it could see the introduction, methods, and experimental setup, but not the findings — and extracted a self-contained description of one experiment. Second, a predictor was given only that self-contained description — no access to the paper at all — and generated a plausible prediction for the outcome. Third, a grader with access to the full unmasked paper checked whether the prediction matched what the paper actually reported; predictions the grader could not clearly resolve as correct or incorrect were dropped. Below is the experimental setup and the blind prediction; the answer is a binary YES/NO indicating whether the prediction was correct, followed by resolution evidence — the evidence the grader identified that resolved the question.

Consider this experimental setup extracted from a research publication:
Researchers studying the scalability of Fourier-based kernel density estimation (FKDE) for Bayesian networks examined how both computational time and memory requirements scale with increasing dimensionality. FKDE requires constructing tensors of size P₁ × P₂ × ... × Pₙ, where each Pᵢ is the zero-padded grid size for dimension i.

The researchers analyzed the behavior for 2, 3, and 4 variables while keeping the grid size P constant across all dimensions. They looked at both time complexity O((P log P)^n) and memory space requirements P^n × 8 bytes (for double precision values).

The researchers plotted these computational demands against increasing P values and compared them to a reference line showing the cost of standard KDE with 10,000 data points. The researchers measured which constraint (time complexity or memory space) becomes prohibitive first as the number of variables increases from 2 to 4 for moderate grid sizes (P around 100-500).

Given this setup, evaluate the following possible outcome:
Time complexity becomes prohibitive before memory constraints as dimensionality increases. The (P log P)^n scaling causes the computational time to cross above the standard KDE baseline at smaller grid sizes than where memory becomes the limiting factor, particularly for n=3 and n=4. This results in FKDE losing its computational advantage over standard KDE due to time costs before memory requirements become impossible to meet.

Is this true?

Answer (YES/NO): YES